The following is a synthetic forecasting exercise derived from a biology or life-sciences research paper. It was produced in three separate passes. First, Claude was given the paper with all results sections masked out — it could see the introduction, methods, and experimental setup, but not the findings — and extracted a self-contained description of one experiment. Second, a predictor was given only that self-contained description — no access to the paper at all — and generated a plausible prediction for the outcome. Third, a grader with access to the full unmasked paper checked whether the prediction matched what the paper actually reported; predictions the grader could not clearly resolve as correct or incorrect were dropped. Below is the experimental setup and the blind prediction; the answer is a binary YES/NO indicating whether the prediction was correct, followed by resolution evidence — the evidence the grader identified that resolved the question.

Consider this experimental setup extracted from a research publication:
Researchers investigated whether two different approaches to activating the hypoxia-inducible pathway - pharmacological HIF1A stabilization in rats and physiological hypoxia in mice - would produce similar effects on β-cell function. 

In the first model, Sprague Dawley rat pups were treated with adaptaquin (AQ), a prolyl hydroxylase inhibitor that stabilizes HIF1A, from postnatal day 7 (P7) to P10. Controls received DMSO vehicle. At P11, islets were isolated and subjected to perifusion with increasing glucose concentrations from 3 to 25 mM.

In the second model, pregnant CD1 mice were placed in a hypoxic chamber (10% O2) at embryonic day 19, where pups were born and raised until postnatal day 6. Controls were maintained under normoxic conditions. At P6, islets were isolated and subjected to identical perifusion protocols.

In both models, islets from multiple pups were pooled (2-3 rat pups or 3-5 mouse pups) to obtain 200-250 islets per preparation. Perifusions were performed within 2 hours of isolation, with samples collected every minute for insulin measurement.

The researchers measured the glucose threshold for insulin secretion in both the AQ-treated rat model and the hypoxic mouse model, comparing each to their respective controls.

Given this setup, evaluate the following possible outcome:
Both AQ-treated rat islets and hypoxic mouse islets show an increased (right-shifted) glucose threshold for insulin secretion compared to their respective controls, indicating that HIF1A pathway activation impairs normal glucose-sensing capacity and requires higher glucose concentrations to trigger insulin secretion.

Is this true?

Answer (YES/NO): NO